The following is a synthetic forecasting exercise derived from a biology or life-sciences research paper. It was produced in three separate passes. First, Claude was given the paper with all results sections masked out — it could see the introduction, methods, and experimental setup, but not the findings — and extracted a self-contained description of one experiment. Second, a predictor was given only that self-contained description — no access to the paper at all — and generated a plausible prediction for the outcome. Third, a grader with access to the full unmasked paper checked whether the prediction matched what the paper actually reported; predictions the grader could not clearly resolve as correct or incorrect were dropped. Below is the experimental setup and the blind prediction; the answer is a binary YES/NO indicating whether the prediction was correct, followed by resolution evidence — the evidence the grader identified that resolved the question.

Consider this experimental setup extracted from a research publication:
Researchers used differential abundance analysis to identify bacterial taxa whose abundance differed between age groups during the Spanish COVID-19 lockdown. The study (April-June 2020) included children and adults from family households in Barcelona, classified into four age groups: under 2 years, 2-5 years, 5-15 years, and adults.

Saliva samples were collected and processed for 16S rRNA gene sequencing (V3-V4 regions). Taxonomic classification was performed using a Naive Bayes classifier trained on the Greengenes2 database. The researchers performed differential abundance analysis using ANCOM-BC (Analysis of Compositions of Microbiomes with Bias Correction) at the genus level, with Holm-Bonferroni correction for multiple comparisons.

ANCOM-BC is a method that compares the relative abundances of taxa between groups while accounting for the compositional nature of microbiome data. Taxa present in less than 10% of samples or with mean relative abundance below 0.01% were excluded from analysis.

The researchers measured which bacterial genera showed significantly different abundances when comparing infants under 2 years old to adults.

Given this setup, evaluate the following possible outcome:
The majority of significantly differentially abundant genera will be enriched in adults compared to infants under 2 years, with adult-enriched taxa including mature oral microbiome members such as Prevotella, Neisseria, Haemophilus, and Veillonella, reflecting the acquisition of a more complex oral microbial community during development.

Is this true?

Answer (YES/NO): NO